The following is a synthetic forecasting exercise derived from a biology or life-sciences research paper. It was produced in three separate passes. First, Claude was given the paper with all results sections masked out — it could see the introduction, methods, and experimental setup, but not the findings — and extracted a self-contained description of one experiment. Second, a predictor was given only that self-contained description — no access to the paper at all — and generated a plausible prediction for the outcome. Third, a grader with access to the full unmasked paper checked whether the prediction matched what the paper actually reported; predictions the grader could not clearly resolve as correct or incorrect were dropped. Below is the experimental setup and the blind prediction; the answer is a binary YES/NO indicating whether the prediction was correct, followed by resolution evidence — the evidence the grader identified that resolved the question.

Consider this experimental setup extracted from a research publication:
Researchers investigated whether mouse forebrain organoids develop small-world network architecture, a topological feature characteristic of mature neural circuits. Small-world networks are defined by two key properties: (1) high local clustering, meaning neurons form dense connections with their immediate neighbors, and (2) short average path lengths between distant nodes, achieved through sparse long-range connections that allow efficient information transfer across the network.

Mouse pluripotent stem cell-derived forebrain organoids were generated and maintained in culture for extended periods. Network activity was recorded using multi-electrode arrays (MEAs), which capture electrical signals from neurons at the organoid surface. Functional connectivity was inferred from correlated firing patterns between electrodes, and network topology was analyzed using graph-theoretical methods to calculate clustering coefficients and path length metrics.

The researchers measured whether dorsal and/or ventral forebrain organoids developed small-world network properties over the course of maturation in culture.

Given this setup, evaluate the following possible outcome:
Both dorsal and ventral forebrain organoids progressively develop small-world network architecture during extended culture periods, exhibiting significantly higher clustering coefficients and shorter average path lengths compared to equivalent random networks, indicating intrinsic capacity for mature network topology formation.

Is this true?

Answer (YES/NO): NO